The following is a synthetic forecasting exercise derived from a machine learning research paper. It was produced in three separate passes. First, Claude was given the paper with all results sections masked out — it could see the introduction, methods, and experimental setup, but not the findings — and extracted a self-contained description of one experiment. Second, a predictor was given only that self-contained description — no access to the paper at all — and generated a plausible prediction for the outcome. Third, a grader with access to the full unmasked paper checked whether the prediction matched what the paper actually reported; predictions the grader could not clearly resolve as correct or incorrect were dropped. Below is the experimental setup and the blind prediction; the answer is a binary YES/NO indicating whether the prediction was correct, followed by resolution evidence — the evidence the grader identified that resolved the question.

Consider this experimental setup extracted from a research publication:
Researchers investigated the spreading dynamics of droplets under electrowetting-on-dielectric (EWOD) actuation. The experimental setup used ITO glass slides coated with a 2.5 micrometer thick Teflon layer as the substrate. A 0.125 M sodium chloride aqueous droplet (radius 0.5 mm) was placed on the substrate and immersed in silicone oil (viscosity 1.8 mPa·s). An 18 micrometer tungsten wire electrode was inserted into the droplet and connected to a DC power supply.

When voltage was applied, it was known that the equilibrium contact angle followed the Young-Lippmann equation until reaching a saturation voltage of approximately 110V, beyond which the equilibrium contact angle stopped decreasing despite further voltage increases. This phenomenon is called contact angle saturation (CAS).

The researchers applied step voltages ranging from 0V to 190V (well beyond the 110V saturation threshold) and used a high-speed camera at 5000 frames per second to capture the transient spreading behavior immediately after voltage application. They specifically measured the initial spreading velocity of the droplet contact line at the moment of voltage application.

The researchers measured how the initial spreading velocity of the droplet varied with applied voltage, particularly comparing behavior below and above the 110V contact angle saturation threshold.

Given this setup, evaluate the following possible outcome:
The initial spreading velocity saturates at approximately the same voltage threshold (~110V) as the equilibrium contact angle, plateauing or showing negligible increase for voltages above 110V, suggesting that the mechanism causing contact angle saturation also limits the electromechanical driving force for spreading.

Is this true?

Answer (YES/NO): NO